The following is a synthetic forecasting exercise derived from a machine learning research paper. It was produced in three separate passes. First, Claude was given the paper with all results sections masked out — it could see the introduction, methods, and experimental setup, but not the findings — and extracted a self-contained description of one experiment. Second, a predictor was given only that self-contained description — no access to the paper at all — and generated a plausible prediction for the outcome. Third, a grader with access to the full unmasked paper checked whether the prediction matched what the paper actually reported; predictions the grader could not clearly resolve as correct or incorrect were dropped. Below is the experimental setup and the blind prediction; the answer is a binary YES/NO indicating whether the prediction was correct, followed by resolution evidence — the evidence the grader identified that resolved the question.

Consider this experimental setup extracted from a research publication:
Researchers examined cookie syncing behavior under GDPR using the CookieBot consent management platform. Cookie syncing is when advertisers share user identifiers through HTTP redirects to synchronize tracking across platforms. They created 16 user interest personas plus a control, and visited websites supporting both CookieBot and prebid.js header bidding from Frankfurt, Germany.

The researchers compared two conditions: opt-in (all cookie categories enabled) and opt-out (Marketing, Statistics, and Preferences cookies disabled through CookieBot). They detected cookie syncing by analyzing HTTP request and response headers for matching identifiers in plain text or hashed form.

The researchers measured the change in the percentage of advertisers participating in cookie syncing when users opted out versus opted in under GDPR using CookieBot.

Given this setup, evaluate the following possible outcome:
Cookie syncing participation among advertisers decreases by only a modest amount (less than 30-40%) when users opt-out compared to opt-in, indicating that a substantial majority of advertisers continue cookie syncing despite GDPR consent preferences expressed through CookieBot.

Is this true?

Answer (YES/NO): NO